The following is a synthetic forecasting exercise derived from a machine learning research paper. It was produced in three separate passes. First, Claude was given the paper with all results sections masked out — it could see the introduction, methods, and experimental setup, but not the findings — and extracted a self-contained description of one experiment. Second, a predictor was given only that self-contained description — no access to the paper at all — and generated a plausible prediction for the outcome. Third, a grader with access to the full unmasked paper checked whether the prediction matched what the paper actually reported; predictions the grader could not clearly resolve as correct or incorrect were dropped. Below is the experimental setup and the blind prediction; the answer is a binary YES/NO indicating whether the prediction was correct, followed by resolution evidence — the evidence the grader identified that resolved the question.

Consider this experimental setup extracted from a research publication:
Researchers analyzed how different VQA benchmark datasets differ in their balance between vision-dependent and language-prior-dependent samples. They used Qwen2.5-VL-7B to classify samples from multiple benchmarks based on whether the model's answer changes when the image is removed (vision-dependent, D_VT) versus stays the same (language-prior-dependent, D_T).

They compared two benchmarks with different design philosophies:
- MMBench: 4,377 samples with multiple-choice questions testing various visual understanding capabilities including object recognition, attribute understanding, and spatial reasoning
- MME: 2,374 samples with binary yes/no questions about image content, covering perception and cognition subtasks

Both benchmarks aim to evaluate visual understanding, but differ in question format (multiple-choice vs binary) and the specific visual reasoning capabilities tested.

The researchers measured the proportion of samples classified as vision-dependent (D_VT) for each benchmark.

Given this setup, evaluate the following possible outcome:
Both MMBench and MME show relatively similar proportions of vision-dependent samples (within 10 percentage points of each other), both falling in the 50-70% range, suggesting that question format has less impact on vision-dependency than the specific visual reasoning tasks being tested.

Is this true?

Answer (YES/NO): NO